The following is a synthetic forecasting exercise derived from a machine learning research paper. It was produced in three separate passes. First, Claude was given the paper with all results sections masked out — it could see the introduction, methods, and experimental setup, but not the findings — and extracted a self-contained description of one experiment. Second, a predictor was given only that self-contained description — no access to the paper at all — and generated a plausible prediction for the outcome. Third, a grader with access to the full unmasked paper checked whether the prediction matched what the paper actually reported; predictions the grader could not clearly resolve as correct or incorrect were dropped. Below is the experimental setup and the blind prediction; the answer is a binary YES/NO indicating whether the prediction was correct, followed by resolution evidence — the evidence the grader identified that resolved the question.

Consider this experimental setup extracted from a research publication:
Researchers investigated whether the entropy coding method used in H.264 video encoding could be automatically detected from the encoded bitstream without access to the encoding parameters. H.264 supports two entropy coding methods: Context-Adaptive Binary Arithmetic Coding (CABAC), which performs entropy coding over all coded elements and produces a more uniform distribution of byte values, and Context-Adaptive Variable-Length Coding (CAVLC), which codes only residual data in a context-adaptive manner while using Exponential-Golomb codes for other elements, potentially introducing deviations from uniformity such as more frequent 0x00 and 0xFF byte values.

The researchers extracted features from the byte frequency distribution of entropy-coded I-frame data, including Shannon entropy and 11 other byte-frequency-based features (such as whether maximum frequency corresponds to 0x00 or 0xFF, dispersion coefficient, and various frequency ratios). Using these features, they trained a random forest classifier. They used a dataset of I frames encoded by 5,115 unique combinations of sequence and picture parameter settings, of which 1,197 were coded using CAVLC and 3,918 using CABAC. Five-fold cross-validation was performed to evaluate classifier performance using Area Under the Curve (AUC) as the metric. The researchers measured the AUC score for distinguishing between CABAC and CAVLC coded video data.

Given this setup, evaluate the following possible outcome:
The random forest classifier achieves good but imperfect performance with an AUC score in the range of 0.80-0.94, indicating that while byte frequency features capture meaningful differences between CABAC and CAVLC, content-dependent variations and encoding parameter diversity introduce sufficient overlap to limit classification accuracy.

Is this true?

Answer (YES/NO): NO